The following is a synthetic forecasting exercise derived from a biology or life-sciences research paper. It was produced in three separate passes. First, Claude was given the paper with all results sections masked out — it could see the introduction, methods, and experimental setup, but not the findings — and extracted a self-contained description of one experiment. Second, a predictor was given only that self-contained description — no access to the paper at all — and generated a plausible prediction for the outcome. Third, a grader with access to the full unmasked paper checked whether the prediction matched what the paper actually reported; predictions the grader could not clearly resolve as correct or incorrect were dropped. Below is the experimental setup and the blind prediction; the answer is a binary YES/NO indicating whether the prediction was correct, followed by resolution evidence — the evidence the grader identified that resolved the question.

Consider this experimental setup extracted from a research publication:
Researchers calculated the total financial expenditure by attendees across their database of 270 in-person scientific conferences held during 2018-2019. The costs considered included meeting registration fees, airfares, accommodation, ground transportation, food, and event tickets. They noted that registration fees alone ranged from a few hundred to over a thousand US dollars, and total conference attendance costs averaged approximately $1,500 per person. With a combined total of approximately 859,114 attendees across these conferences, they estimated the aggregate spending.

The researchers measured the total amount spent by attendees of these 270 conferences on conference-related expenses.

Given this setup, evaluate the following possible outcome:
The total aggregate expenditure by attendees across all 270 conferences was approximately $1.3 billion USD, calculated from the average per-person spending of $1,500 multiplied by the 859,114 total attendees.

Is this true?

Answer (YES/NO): YES